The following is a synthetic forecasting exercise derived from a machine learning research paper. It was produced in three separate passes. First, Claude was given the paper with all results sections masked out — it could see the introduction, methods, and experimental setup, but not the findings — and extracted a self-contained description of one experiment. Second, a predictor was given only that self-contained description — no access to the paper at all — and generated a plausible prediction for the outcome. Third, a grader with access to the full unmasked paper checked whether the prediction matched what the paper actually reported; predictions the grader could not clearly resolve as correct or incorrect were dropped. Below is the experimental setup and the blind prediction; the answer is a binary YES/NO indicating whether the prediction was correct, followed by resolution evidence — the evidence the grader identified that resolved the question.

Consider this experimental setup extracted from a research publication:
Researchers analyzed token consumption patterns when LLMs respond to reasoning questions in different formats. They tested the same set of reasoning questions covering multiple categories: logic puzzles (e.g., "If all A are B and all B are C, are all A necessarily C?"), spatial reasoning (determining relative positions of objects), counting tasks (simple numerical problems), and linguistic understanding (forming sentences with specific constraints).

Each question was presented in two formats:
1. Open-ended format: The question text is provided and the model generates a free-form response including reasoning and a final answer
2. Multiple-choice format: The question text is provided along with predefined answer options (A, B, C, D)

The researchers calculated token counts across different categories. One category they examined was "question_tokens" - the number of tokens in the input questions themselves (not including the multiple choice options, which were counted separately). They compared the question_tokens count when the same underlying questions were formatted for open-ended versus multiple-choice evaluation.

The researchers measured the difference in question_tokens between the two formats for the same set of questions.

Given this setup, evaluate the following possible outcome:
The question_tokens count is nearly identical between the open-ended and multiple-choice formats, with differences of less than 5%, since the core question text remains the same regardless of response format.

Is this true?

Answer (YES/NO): NO